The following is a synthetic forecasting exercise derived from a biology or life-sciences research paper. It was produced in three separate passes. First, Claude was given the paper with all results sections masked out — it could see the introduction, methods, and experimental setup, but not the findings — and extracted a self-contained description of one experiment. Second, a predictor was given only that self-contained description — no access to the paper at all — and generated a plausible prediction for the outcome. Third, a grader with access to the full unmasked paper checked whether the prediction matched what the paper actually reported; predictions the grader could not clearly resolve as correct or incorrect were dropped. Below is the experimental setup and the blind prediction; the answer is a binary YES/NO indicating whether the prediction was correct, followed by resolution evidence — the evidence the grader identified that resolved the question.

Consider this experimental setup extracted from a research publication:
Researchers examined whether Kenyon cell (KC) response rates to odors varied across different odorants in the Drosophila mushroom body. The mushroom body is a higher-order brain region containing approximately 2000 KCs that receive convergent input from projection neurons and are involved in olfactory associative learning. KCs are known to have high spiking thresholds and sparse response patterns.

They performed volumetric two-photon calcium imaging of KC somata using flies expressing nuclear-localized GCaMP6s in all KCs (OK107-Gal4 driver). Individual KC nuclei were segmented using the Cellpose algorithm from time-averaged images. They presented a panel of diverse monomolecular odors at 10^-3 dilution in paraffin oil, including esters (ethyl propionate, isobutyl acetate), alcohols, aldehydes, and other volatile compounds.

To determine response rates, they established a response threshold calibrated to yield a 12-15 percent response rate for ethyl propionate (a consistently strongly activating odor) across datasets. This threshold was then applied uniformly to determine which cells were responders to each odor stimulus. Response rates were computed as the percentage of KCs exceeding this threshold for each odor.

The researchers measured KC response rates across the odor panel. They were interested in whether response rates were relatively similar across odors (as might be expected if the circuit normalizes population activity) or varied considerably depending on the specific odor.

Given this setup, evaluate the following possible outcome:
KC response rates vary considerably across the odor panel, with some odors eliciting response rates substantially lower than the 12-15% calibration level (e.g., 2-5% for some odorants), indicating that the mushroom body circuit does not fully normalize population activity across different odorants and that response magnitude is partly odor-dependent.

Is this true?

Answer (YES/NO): YES